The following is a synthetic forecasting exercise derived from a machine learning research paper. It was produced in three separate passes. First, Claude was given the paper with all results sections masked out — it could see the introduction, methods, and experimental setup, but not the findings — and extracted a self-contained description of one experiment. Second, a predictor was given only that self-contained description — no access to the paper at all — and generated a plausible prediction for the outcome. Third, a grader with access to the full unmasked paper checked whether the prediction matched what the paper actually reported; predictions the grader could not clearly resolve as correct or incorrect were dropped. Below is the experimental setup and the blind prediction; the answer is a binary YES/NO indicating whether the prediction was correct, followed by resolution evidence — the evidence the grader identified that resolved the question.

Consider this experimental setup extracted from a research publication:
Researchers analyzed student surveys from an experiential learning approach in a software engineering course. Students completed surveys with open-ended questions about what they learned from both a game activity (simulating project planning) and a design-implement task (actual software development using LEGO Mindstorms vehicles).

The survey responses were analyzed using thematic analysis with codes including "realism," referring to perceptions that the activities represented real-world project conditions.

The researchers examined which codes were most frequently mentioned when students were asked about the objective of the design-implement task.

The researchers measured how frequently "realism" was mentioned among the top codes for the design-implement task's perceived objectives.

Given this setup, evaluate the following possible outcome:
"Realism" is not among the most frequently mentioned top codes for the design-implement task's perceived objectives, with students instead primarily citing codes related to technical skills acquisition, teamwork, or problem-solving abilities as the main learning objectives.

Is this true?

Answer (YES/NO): NO